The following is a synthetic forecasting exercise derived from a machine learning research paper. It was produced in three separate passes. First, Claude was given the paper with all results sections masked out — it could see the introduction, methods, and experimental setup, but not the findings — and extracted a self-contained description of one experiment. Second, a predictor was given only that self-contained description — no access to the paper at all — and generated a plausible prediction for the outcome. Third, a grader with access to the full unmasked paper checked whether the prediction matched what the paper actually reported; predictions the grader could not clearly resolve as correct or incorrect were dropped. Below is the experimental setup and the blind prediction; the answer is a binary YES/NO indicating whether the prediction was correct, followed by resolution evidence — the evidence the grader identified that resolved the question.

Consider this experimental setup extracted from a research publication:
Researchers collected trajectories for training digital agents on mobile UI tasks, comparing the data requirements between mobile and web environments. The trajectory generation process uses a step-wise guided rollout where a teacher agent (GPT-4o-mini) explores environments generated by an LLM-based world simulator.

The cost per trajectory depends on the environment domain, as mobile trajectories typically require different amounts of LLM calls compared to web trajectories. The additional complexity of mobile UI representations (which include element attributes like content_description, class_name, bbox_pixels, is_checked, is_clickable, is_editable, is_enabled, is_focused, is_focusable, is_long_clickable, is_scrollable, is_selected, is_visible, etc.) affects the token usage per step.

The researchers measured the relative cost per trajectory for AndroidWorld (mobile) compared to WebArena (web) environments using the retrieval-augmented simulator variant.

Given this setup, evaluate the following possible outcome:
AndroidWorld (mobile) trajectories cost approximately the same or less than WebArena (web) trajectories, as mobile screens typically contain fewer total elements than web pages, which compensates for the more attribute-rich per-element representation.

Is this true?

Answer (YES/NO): NO